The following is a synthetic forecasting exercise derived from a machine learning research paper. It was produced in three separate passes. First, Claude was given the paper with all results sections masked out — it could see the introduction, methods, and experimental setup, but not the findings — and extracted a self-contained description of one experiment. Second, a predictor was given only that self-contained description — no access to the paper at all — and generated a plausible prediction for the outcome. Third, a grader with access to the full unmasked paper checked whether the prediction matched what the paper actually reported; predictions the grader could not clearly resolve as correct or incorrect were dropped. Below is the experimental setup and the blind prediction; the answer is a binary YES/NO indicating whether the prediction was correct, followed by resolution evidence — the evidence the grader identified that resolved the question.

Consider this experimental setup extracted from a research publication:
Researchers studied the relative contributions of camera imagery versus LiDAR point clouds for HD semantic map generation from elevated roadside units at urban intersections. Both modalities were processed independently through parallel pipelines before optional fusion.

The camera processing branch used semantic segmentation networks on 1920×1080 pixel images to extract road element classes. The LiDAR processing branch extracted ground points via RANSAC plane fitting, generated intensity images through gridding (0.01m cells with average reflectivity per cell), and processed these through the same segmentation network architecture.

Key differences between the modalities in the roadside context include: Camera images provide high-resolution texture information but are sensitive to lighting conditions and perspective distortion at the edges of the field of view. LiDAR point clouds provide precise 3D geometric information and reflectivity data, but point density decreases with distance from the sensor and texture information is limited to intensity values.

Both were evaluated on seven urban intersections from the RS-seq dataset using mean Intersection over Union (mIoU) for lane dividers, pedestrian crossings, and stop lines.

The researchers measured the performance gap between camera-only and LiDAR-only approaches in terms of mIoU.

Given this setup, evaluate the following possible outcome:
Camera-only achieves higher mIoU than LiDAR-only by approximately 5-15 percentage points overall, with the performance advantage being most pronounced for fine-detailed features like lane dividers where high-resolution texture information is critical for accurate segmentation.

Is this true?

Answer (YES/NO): NO